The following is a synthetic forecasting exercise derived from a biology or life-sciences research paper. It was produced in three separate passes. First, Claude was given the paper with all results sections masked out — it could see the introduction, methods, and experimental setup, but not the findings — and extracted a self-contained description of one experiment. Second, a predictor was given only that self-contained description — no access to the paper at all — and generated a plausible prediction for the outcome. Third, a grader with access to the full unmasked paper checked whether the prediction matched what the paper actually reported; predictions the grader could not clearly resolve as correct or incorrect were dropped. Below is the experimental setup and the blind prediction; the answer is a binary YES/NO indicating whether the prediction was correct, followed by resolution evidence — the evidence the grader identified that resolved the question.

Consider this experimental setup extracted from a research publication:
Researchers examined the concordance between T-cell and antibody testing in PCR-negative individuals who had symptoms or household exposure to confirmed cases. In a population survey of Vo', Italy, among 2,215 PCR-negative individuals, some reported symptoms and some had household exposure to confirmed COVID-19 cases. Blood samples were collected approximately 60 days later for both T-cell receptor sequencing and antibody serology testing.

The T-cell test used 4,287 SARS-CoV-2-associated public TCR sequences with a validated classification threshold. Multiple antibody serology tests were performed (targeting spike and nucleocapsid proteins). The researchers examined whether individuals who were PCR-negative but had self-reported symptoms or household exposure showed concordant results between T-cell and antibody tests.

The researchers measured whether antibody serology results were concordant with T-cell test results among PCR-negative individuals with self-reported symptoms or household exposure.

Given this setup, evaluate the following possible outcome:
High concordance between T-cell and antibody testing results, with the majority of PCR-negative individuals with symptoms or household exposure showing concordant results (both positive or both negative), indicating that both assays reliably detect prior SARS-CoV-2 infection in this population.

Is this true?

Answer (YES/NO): YES